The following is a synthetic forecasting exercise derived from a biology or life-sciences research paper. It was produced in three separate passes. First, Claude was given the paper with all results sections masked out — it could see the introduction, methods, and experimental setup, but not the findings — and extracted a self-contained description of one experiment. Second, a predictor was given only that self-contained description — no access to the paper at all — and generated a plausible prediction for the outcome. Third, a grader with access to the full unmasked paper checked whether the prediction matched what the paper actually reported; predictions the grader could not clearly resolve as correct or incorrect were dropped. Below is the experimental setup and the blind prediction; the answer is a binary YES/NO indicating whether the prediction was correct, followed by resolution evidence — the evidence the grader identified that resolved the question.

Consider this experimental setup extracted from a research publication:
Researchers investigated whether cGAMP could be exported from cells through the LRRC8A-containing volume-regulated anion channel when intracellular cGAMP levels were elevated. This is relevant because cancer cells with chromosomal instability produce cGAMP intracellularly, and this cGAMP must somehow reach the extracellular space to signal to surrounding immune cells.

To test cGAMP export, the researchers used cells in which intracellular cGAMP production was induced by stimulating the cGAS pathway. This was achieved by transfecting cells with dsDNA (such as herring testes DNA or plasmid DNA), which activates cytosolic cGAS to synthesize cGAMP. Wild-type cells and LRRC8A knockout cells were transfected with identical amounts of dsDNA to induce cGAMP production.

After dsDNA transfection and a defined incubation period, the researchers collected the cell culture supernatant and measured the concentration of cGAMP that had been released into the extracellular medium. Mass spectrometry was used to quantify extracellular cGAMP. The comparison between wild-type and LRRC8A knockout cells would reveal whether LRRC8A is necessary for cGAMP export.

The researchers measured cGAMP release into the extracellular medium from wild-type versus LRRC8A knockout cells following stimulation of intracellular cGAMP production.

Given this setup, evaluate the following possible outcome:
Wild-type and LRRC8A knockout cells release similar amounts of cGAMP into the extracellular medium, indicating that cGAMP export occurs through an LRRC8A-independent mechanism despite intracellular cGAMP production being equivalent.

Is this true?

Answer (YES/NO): YES